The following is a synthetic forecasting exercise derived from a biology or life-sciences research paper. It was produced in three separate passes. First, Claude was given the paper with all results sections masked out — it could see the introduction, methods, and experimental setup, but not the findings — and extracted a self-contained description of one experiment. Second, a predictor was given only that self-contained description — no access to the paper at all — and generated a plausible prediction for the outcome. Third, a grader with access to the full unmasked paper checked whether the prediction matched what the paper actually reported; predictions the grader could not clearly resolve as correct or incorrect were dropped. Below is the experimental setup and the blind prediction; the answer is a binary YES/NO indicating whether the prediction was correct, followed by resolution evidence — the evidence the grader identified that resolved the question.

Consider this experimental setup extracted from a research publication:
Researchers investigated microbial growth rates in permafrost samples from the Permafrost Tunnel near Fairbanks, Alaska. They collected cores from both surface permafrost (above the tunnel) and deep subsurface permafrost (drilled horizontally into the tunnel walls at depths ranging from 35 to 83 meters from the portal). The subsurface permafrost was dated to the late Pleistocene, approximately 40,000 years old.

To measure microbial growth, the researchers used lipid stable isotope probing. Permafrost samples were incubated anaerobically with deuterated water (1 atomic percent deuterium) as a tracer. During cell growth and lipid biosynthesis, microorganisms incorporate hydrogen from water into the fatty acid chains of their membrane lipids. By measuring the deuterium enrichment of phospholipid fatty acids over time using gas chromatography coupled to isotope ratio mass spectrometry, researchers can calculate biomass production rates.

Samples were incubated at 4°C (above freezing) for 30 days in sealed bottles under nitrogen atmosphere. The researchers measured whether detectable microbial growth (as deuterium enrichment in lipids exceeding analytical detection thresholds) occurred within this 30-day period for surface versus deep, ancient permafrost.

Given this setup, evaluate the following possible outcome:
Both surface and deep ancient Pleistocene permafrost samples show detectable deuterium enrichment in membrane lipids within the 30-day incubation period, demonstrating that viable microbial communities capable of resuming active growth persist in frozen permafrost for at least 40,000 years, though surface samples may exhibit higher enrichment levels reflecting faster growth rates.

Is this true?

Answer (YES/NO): YES